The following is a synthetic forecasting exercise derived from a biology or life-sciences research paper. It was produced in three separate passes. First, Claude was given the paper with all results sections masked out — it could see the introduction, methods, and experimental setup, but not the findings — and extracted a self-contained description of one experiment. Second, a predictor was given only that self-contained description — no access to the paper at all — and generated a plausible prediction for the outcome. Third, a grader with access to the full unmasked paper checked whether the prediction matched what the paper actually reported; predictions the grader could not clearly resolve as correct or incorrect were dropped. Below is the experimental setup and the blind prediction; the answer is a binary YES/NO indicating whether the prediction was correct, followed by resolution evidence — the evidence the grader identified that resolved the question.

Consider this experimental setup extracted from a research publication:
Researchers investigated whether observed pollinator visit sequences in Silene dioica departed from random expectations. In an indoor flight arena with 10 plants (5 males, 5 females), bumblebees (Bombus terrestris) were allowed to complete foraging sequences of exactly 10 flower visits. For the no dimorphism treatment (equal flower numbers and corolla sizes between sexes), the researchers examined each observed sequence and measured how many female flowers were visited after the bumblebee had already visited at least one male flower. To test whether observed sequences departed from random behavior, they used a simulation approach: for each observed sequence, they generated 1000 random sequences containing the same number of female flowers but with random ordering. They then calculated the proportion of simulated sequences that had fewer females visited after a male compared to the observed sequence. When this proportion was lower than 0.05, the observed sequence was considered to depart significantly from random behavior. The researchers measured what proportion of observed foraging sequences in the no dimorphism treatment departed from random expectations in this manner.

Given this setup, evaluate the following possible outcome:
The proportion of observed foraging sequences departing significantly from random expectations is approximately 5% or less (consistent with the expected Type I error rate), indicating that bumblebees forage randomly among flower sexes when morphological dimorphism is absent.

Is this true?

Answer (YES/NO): NO